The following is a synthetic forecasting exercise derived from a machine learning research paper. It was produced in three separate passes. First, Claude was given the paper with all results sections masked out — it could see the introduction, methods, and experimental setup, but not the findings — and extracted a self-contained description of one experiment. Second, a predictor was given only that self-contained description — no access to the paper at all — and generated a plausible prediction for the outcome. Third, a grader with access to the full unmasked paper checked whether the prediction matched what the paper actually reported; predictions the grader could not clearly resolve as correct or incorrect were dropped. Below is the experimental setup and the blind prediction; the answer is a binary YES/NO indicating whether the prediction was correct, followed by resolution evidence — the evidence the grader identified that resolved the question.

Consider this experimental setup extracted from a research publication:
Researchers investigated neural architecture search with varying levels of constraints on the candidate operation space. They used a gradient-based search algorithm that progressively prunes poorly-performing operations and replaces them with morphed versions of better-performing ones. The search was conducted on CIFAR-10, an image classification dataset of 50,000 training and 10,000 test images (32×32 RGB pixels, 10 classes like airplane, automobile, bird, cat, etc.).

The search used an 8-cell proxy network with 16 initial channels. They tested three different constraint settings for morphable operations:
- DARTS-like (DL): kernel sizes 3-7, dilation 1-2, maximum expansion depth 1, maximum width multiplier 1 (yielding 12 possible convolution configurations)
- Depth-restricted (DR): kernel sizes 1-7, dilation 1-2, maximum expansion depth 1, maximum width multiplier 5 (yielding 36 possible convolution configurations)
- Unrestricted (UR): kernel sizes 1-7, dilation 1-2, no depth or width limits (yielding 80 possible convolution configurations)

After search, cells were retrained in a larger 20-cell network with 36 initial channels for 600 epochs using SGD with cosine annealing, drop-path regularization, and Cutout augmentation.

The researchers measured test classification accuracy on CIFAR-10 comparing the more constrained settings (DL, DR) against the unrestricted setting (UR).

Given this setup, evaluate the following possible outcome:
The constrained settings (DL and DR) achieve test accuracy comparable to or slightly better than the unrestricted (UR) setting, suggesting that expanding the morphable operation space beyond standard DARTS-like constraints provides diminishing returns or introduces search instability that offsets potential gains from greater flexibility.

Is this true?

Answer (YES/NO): NO